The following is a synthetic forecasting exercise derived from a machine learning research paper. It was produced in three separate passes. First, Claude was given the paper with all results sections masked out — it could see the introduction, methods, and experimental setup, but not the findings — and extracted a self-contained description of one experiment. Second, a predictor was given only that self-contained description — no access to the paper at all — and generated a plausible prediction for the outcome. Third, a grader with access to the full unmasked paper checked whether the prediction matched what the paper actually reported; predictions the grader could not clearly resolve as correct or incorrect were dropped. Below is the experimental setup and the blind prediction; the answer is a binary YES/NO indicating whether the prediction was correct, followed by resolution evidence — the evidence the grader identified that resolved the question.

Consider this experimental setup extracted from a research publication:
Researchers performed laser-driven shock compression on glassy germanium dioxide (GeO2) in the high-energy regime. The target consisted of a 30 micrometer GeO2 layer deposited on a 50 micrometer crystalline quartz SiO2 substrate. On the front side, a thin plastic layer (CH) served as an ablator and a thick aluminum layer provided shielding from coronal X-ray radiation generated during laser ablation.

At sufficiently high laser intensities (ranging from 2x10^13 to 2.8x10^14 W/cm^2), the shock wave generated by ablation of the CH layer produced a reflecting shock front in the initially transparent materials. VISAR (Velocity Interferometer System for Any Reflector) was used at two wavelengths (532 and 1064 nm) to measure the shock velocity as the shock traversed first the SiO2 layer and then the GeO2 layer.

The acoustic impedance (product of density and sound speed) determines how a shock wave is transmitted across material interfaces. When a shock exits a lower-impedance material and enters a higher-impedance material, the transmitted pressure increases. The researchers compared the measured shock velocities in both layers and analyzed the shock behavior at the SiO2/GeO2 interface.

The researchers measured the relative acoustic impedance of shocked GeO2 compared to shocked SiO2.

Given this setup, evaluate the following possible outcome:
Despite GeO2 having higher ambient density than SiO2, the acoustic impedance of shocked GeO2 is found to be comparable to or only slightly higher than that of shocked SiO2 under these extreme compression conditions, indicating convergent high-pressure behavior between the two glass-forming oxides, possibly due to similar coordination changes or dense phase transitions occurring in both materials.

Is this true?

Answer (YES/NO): NO